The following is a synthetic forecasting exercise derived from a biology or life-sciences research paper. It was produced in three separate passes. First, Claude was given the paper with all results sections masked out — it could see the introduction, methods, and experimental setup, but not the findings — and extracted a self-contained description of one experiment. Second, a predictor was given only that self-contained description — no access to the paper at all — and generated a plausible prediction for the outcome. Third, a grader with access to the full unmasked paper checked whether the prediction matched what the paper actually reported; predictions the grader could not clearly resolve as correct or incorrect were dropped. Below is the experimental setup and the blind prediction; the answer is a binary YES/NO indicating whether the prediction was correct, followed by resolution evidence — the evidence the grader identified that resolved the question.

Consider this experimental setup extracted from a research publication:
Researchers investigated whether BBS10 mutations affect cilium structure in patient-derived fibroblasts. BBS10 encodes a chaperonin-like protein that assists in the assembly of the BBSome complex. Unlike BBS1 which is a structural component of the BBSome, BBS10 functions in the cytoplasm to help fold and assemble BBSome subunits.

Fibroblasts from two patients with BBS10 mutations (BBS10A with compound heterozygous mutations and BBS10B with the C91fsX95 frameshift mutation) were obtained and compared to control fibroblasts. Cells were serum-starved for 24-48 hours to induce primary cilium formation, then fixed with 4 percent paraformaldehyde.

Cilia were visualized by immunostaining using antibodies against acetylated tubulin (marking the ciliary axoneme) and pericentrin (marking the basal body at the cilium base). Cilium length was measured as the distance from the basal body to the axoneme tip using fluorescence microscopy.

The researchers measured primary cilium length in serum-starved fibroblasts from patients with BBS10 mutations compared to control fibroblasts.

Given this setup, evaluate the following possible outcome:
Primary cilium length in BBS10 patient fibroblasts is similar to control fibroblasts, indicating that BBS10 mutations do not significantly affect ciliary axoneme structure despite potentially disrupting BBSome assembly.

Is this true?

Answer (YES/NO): YES